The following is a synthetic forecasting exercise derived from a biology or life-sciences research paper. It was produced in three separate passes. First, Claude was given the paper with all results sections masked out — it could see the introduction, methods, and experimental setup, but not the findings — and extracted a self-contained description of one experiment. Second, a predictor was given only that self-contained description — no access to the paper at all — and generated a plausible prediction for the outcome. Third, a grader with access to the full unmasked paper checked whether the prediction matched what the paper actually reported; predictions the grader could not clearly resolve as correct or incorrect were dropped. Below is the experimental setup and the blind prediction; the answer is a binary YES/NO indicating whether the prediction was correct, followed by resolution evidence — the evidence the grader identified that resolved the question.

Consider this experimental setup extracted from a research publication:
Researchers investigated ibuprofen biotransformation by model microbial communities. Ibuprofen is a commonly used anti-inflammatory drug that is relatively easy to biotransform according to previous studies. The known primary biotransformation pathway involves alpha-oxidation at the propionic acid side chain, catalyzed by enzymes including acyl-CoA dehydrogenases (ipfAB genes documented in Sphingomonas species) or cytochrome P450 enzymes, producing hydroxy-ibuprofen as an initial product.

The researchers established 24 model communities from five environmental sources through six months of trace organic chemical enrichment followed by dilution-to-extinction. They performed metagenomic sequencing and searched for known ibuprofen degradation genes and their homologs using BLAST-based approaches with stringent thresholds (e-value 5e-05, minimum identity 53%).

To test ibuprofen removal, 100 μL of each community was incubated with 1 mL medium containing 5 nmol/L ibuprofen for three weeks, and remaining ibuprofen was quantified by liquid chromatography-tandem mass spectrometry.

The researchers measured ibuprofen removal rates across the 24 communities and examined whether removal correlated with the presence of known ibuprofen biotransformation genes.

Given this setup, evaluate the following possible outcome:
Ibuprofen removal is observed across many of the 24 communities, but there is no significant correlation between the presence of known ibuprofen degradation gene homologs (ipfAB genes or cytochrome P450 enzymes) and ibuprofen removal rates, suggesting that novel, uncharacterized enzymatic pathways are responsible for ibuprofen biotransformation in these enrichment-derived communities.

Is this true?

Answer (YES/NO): NO